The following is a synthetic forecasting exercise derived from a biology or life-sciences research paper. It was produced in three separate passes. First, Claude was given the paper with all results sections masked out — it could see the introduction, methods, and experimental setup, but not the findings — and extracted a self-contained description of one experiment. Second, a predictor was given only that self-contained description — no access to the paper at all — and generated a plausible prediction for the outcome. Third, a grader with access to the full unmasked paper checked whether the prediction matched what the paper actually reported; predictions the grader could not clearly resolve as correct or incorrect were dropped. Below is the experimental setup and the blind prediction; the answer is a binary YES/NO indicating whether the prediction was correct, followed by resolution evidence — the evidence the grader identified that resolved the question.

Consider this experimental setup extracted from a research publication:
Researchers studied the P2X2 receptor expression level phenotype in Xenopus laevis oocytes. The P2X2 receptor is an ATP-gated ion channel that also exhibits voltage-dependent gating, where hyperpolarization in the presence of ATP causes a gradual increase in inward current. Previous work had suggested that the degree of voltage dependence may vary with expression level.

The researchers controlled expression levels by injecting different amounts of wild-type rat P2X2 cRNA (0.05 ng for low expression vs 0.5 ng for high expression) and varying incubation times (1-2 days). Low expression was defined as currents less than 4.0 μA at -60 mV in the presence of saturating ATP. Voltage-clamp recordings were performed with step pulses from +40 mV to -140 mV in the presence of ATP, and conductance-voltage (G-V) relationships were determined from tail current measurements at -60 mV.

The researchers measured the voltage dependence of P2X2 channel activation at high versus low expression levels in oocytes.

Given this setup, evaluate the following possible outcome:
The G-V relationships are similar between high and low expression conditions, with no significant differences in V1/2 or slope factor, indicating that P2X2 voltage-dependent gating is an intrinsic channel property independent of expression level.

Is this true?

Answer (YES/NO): NO